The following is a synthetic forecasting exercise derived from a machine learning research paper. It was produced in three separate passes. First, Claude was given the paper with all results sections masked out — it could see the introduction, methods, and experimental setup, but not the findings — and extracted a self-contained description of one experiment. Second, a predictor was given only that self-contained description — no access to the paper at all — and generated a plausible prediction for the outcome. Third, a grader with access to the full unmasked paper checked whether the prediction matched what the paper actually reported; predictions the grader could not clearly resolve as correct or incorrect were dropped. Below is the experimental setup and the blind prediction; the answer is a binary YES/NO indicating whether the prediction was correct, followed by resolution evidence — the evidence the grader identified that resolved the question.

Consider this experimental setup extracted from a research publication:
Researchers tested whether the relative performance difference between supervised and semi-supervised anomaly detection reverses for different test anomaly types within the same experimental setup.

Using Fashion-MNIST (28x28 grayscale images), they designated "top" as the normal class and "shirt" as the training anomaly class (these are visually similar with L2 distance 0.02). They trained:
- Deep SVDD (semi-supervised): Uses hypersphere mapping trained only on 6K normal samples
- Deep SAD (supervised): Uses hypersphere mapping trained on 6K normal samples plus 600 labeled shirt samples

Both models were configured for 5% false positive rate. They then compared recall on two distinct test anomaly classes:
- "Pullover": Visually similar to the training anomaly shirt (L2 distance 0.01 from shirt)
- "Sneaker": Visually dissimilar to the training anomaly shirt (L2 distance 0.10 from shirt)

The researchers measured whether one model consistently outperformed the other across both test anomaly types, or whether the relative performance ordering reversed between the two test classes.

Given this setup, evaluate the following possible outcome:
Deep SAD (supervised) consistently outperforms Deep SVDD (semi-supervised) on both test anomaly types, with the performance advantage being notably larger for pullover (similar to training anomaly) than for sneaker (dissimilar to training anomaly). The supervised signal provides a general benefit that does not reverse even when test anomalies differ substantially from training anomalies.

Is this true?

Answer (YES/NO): NO